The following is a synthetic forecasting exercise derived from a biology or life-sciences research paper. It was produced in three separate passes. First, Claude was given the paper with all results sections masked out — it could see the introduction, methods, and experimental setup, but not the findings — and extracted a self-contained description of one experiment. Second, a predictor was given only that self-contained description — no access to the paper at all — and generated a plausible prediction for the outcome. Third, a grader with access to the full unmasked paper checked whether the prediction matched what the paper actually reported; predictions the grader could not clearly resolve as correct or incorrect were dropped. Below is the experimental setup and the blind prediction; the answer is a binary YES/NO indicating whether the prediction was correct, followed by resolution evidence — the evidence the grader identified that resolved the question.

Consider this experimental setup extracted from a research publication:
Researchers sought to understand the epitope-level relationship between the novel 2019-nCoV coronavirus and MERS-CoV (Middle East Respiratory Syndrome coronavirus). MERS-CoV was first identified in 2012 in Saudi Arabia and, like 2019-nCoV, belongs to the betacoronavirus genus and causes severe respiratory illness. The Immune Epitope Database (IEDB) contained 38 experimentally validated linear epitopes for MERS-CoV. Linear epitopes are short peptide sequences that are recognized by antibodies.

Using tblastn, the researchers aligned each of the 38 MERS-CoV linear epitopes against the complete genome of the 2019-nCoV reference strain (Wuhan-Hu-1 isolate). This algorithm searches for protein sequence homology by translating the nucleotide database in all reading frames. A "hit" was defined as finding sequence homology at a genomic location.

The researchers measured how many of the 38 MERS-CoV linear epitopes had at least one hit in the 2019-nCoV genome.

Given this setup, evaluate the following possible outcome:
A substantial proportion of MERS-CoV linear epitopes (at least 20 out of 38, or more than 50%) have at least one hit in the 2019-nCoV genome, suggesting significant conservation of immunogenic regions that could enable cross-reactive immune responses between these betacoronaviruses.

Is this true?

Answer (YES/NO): NO